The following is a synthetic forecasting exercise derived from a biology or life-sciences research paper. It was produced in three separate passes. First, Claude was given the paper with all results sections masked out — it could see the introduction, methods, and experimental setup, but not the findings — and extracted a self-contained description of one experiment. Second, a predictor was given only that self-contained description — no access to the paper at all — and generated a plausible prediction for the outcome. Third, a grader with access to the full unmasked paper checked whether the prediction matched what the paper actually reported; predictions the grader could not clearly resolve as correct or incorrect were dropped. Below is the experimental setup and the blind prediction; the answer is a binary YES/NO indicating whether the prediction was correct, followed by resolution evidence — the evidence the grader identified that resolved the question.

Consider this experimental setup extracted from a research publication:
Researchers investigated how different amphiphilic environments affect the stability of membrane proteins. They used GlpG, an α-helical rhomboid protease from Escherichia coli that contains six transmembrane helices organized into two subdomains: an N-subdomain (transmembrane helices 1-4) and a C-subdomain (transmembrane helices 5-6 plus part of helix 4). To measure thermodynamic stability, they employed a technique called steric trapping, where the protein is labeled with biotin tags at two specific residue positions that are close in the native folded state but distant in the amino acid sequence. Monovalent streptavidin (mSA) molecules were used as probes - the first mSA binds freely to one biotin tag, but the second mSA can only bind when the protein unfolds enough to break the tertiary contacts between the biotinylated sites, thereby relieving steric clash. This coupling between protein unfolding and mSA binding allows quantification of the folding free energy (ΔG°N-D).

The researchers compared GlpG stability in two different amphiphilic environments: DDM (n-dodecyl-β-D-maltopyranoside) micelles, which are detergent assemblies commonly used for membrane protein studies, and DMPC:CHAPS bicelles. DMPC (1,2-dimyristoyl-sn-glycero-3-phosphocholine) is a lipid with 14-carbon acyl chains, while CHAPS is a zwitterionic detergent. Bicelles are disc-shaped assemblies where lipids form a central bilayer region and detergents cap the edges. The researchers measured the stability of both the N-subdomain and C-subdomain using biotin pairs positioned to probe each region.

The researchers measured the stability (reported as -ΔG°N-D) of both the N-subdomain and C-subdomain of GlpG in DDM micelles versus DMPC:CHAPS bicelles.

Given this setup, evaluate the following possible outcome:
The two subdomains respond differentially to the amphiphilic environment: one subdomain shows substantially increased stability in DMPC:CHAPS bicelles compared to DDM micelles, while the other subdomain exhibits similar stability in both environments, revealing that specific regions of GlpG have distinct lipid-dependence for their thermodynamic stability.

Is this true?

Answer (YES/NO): NO